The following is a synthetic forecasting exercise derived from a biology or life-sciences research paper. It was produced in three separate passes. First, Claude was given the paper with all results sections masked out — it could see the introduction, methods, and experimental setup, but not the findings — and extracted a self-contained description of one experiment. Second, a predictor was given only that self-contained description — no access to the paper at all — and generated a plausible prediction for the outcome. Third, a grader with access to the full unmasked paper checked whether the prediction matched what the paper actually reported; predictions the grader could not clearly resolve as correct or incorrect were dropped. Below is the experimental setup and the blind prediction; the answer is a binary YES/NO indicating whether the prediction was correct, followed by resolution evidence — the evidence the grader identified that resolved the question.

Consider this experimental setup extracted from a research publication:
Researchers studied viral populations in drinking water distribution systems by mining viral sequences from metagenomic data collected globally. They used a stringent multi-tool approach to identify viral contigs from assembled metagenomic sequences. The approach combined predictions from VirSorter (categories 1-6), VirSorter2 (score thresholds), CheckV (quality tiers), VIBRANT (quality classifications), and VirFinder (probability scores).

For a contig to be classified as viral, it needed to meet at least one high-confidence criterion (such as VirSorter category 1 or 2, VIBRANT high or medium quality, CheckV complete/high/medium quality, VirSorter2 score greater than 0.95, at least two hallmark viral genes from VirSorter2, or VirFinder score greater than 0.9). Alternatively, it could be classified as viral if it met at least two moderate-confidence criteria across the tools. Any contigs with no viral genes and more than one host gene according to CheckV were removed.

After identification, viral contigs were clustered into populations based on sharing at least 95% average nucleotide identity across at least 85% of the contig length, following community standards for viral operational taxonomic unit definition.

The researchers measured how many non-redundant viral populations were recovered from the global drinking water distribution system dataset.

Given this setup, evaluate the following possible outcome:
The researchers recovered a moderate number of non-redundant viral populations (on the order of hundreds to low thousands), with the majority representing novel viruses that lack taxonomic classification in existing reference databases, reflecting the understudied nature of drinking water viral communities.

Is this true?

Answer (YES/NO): NO